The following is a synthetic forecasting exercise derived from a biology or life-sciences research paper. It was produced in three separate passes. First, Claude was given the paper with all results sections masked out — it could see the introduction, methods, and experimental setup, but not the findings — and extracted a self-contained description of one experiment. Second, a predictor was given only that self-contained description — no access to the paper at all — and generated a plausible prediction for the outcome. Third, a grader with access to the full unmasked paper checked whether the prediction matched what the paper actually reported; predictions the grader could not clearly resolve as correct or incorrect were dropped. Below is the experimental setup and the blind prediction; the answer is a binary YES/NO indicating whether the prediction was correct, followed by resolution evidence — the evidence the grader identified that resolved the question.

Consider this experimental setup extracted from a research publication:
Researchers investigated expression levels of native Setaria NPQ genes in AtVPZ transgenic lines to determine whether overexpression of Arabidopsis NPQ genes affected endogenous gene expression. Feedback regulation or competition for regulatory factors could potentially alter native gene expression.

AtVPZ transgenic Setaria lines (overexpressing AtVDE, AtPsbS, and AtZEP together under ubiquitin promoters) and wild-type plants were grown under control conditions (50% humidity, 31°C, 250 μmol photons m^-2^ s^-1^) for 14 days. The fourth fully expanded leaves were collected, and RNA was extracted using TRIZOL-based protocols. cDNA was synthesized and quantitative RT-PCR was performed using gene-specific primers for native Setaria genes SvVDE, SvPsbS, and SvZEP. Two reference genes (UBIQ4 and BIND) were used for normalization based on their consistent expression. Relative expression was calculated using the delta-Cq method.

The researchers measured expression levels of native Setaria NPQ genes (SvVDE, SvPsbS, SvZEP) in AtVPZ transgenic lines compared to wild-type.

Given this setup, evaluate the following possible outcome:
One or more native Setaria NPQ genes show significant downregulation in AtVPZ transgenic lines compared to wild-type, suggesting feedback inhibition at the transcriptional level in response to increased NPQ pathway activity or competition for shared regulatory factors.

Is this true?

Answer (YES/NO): YES